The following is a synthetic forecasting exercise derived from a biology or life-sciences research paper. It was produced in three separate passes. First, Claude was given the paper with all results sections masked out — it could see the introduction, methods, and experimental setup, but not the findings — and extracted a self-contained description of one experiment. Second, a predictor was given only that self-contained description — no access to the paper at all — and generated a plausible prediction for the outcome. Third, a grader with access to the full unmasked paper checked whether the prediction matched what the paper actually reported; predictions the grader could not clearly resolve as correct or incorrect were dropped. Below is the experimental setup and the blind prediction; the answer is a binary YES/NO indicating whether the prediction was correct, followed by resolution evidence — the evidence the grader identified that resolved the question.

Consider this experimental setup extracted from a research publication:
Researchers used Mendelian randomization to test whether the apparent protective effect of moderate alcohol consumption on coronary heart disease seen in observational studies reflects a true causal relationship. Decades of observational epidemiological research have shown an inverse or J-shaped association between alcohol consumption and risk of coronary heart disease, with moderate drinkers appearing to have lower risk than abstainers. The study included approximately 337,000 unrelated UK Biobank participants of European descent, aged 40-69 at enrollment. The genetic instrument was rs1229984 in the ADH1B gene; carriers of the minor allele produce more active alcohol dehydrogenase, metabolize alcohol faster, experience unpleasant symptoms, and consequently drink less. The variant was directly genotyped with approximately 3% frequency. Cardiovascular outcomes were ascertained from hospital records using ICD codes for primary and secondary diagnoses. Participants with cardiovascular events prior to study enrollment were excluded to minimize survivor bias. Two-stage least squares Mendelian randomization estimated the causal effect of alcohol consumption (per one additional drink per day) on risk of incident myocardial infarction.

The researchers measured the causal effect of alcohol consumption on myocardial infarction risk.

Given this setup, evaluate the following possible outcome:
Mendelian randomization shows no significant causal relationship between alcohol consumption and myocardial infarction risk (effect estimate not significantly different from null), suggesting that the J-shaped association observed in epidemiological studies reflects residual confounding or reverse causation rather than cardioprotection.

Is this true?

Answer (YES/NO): NO